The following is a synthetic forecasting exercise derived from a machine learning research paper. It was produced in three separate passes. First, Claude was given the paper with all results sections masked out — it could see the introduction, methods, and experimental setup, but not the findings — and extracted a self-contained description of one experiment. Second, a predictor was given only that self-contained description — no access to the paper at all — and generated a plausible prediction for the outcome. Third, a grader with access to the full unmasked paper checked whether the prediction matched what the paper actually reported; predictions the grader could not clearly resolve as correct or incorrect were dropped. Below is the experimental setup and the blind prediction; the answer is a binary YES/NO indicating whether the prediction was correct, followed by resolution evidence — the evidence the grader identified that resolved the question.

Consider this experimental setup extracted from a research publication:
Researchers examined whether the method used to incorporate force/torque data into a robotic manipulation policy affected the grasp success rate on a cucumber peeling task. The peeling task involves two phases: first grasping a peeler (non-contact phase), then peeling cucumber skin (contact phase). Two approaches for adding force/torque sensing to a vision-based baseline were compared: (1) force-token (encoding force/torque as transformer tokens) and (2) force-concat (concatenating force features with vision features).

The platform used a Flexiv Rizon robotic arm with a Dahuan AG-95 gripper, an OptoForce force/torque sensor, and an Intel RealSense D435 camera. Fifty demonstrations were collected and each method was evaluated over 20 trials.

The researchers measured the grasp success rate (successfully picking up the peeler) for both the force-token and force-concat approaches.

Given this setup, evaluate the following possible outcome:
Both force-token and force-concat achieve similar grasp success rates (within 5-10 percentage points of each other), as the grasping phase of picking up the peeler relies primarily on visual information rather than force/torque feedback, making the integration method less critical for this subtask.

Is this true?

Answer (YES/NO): YES